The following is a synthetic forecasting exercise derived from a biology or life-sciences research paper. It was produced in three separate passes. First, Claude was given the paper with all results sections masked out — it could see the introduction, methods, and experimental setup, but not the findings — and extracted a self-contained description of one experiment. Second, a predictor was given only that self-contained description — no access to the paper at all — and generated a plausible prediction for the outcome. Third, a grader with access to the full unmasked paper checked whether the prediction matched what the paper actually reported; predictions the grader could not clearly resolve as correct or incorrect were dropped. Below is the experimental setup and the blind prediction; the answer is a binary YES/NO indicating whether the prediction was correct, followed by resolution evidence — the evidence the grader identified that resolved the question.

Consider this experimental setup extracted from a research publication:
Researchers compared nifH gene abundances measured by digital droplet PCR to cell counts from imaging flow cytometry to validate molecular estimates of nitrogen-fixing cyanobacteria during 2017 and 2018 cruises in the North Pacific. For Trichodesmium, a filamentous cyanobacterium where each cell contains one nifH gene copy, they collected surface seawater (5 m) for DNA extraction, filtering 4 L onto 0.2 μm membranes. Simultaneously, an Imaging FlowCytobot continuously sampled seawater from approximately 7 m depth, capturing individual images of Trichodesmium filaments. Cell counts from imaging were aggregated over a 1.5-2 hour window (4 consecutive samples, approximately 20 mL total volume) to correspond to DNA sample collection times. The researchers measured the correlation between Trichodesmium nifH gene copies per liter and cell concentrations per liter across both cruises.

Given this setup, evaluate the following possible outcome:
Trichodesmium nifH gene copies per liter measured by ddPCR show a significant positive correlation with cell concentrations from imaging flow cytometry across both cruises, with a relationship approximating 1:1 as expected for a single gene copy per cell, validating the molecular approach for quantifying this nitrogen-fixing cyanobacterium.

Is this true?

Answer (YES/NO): NO